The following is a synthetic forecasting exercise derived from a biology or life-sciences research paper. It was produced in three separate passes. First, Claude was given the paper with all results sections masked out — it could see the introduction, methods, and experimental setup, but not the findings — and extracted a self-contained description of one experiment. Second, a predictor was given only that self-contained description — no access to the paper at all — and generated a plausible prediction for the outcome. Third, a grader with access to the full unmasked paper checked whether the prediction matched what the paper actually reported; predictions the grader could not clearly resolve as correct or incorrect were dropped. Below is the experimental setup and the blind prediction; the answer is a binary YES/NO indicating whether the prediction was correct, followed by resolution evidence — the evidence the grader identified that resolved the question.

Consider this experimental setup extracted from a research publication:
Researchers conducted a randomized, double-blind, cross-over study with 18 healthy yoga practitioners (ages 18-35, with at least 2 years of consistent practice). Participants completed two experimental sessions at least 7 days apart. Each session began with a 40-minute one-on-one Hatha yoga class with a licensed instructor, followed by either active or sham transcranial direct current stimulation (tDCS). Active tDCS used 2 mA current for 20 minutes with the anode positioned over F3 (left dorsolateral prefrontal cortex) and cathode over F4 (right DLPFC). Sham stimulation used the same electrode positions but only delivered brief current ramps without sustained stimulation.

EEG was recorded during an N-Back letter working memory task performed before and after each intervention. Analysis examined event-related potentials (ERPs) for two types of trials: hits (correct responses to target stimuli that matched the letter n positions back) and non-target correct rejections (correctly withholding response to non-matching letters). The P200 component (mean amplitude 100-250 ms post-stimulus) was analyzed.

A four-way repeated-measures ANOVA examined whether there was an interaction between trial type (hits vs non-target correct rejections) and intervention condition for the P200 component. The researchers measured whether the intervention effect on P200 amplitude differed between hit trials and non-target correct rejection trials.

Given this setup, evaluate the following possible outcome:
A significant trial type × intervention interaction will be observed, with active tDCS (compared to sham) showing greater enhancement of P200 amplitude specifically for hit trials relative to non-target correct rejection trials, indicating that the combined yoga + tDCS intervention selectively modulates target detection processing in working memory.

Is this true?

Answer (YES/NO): NO